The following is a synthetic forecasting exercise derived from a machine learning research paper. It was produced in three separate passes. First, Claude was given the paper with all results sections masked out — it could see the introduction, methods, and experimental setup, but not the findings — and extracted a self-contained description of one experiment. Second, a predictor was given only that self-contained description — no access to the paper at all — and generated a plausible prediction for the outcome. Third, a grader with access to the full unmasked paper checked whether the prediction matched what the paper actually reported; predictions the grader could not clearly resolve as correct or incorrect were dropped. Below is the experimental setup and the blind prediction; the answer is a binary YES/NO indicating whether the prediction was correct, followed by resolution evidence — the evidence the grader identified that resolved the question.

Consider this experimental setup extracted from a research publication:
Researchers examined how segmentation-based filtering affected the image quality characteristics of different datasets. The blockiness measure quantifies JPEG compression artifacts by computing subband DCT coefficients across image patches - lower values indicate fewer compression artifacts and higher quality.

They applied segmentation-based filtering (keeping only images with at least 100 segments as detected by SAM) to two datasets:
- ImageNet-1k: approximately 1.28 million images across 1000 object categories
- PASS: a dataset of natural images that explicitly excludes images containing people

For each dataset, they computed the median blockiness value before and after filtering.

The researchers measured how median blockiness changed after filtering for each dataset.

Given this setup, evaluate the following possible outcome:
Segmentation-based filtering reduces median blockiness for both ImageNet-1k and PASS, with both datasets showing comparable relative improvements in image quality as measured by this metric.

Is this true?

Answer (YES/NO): NO